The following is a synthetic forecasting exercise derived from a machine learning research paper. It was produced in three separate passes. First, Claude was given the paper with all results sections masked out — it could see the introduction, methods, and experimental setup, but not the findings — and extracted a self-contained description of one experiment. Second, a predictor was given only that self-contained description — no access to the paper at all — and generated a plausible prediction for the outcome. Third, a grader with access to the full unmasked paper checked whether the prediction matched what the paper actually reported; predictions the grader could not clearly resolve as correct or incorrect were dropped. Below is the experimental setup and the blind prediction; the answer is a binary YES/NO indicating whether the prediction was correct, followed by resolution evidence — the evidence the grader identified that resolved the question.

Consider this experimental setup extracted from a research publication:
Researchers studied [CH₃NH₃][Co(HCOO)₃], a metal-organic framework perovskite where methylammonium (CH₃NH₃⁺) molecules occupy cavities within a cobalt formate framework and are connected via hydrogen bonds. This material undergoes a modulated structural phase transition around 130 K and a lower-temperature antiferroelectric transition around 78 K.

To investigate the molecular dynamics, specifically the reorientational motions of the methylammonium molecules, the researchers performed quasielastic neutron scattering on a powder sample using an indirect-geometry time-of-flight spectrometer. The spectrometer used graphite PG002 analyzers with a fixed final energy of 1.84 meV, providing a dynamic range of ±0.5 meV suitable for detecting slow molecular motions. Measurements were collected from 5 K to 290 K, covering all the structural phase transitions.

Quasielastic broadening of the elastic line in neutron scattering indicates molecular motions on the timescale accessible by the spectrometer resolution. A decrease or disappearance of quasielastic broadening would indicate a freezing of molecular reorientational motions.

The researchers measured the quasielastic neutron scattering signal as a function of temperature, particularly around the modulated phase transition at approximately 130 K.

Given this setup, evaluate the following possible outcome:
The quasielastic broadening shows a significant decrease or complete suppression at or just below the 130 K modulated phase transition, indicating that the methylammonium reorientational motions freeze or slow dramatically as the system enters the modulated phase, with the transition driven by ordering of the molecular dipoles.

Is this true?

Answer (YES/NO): YES